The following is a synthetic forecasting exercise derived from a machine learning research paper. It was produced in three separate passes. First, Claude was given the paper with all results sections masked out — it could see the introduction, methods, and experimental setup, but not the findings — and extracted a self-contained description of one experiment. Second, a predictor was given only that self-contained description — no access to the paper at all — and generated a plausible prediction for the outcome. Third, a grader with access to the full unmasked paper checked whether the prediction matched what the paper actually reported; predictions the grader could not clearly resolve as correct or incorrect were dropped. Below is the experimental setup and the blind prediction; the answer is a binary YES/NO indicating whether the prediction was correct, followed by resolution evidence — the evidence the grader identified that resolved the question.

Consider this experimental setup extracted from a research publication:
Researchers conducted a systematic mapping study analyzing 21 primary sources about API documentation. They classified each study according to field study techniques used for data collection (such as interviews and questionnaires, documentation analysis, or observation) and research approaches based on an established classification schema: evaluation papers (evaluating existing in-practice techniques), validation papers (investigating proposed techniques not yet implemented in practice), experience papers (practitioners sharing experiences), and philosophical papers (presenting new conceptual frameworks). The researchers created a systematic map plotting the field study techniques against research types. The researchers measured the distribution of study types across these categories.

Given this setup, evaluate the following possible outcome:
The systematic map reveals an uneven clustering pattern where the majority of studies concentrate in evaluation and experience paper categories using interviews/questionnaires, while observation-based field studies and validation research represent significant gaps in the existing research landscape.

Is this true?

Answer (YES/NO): NO